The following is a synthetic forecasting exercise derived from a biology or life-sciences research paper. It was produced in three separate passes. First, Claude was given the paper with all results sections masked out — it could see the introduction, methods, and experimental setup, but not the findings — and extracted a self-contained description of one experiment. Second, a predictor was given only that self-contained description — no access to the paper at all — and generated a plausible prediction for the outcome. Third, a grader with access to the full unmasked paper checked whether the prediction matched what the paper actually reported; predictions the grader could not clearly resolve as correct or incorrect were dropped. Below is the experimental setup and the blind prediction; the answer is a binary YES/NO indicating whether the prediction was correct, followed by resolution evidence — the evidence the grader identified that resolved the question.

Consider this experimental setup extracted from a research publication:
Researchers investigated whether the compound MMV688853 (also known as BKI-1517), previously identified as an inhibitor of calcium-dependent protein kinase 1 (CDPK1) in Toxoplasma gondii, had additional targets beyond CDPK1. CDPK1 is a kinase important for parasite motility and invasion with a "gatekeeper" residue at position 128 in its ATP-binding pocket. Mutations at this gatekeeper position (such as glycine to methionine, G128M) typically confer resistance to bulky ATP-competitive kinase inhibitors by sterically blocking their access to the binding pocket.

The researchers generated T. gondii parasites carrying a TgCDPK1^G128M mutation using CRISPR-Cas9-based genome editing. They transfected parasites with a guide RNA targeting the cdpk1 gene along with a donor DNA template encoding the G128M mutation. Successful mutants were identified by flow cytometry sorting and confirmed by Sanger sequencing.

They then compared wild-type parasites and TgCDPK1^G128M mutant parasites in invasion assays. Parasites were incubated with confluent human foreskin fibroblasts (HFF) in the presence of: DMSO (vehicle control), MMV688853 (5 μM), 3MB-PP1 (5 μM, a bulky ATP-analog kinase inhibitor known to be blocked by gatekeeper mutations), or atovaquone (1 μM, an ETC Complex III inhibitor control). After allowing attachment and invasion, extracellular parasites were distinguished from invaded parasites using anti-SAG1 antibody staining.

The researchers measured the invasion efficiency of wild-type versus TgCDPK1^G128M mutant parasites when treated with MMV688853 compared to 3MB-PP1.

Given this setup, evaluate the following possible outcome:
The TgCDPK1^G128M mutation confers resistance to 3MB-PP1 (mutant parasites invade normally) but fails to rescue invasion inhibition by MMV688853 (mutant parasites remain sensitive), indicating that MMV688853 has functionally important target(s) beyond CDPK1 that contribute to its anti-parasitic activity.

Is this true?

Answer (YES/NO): NO